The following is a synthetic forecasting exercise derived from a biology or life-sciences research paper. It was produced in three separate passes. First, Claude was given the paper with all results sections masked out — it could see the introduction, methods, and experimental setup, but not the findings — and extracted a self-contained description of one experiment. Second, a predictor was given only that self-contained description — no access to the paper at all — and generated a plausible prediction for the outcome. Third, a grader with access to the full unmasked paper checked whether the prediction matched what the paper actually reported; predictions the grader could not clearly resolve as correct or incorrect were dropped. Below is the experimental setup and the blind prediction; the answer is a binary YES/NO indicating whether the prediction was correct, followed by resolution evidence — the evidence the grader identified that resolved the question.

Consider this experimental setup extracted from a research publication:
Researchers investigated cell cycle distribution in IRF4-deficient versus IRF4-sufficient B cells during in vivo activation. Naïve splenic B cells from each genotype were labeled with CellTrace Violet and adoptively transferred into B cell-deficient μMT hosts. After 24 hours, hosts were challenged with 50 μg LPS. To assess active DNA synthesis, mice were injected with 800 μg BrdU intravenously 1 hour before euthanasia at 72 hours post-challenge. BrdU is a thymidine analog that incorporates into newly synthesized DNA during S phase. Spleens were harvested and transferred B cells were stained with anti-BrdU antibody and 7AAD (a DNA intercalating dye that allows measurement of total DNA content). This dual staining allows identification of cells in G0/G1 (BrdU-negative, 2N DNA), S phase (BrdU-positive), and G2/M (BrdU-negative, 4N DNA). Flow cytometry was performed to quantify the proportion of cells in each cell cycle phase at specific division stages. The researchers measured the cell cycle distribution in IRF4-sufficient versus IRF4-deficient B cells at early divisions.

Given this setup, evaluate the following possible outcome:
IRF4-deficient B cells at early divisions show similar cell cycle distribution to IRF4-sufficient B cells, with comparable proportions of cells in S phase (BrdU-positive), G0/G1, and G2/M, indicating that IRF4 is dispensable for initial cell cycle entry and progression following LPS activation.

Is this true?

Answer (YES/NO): YES